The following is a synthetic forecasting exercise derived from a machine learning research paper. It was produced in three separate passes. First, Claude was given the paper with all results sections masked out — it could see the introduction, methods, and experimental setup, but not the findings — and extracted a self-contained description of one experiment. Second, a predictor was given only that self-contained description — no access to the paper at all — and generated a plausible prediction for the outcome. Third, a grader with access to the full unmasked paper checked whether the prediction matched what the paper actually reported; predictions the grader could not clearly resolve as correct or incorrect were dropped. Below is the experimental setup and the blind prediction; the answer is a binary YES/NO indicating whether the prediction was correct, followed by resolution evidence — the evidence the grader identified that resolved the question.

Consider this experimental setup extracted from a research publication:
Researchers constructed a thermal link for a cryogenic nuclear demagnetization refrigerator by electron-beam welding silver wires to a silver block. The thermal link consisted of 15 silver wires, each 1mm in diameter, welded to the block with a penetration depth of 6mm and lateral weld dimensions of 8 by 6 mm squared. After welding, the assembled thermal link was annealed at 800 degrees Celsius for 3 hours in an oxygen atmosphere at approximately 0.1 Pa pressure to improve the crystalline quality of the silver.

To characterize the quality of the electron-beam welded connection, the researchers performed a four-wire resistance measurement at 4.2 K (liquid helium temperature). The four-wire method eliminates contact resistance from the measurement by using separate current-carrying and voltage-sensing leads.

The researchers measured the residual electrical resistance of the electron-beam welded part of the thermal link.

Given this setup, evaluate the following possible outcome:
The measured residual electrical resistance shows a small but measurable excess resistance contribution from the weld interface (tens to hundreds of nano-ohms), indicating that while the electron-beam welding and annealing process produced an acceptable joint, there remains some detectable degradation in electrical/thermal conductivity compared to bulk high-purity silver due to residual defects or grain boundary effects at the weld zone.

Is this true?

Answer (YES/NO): NO